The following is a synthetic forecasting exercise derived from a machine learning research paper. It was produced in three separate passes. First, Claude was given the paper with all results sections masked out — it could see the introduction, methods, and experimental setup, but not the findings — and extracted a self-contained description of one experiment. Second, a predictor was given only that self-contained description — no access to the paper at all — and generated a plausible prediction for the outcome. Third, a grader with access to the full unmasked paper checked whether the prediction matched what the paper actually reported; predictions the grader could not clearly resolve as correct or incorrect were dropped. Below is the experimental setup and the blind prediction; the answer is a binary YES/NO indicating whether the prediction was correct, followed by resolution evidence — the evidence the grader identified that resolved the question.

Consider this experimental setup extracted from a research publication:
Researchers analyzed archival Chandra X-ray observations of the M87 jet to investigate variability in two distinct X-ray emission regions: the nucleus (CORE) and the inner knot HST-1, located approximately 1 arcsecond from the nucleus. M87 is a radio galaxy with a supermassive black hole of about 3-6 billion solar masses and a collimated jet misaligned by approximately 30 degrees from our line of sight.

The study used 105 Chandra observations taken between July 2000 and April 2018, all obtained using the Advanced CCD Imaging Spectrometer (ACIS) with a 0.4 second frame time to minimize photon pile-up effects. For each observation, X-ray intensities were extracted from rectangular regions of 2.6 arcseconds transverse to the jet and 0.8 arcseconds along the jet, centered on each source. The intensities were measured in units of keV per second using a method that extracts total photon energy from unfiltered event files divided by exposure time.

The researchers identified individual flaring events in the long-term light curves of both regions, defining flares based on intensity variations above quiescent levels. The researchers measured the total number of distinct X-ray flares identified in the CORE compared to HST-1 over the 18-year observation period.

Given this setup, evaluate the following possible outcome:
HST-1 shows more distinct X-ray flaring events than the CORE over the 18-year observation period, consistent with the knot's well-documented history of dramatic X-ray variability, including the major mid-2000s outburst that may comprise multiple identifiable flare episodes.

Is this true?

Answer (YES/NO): NO